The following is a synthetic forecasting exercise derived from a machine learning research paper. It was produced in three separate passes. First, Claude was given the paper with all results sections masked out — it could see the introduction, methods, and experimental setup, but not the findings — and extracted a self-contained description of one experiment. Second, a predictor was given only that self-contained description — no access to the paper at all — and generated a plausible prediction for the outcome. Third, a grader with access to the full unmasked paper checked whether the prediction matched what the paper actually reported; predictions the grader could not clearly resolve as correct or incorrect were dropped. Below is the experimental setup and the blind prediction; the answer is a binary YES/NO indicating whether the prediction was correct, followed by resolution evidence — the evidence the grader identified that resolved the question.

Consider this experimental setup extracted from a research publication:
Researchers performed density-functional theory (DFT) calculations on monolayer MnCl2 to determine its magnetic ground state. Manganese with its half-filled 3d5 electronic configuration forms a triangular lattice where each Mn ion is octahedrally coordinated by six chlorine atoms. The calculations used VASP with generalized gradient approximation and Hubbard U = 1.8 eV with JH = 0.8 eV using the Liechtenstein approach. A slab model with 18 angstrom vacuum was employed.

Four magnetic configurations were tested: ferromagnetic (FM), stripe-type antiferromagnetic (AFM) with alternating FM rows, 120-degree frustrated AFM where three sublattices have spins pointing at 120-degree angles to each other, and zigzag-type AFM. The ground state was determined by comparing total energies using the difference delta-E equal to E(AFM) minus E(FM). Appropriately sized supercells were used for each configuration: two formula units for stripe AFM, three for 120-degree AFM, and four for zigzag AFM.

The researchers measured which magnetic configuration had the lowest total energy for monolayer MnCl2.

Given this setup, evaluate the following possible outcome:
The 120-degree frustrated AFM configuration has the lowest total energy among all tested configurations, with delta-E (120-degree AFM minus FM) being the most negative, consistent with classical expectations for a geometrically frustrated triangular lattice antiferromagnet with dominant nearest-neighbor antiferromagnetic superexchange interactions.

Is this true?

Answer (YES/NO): YES